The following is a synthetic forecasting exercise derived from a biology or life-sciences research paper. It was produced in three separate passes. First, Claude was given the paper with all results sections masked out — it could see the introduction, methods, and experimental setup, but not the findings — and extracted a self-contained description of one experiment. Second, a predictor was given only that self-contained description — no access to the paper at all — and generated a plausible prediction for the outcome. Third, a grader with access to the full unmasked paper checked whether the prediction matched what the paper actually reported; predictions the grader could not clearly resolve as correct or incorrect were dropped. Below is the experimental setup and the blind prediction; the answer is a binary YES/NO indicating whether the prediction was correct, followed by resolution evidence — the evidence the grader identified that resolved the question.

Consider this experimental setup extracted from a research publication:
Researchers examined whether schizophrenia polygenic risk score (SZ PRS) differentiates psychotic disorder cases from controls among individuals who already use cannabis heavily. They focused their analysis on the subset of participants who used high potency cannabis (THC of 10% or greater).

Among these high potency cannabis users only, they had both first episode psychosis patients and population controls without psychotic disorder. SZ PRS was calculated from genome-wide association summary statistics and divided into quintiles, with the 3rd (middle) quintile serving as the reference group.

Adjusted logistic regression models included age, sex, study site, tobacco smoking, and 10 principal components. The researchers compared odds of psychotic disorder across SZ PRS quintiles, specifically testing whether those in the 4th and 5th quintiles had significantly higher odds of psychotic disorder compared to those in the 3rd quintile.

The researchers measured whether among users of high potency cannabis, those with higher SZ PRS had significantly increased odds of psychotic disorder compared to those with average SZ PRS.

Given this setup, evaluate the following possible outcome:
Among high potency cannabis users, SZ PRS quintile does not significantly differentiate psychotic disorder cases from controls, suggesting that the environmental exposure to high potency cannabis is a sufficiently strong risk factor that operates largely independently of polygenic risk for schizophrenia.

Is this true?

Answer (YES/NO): NO